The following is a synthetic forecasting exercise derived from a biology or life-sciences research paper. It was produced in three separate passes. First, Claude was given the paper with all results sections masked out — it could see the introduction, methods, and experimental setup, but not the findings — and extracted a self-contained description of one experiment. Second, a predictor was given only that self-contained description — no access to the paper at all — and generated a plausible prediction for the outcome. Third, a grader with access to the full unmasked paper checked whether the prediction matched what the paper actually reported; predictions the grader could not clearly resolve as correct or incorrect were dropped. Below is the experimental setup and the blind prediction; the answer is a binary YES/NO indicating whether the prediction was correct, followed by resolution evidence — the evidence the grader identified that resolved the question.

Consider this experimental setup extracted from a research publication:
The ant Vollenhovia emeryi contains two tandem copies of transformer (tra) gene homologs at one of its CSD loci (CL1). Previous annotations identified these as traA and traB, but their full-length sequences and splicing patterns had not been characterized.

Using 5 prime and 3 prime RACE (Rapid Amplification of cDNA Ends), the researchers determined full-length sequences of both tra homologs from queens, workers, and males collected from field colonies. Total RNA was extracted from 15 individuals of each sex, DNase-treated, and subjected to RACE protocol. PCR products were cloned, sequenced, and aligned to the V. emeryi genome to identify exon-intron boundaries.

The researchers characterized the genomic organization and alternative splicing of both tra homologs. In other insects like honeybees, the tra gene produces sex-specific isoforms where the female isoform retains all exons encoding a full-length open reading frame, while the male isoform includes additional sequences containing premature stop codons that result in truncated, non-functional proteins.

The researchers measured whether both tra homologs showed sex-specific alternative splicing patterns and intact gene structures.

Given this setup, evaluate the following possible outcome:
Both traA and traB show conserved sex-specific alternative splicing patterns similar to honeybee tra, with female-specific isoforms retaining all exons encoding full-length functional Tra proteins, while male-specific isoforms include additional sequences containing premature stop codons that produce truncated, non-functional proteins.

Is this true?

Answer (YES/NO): NO